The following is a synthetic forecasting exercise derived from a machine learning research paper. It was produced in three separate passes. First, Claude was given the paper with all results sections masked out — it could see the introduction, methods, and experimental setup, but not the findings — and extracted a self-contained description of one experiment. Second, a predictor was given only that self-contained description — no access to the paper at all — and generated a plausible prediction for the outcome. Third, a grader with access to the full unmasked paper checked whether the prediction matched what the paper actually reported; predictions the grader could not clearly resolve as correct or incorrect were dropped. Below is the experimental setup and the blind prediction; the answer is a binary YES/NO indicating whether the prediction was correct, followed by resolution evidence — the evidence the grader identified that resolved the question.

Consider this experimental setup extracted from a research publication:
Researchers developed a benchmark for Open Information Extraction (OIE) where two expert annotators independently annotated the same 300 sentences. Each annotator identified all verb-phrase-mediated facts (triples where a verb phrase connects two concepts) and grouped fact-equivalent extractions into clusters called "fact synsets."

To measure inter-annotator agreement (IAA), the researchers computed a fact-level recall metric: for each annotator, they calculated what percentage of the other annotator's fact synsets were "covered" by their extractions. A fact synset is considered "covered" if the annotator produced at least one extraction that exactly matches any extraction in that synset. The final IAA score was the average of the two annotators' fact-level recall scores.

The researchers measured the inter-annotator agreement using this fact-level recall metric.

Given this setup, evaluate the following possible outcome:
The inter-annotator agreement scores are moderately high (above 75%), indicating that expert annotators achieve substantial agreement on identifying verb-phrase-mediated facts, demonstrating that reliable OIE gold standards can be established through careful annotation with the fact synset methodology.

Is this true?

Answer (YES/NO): YES